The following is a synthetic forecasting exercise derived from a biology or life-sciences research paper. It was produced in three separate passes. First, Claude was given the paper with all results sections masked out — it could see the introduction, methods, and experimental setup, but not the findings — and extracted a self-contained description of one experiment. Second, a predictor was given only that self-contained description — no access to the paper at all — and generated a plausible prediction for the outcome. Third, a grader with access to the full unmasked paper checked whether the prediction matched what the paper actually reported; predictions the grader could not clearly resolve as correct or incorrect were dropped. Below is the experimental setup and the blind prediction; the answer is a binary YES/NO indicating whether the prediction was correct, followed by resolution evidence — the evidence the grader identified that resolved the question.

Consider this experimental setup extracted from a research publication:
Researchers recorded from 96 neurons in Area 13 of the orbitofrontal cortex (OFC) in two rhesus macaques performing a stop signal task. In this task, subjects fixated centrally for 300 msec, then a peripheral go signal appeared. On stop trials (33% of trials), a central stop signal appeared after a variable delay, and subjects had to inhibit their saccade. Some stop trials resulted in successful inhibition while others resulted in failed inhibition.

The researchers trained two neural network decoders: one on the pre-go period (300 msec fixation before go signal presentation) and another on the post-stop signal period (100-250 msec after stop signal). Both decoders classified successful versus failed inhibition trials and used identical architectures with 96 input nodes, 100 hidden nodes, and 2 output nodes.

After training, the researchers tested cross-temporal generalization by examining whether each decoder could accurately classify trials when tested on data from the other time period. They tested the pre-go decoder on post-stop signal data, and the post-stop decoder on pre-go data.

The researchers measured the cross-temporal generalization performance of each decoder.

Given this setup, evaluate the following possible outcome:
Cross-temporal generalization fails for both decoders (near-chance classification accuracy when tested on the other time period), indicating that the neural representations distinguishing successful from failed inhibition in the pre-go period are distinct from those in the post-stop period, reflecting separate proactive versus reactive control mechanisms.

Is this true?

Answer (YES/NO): YES